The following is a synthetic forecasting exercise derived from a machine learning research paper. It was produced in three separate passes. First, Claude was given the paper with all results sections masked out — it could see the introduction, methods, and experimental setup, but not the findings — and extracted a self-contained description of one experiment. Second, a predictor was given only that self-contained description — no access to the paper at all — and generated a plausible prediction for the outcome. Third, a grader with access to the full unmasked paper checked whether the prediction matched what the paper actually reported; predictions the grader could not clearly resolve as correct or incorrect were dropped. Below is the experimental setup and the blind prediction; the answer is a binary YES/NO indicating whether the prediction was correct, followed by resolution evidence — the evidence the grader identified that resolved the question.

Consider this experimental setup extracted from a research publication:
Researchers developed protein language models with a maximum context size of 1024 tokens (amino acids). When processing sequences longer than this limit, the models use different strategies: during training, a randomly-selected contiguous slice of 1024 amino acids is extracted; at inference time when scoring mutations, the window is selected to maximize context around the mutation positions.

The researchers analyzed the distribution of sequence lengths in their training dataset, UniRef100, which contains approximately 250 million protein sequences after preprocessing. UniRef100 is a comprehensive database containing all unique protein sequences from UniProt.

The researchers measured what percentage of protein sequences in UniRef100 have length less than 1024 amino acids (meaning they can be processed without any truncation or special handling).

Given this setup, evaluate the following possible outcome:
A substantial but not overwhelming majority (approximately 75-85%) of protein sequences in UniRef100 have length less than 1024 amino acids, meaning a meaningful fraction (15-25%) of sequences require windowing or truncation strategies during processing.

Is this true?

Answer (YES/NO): NO